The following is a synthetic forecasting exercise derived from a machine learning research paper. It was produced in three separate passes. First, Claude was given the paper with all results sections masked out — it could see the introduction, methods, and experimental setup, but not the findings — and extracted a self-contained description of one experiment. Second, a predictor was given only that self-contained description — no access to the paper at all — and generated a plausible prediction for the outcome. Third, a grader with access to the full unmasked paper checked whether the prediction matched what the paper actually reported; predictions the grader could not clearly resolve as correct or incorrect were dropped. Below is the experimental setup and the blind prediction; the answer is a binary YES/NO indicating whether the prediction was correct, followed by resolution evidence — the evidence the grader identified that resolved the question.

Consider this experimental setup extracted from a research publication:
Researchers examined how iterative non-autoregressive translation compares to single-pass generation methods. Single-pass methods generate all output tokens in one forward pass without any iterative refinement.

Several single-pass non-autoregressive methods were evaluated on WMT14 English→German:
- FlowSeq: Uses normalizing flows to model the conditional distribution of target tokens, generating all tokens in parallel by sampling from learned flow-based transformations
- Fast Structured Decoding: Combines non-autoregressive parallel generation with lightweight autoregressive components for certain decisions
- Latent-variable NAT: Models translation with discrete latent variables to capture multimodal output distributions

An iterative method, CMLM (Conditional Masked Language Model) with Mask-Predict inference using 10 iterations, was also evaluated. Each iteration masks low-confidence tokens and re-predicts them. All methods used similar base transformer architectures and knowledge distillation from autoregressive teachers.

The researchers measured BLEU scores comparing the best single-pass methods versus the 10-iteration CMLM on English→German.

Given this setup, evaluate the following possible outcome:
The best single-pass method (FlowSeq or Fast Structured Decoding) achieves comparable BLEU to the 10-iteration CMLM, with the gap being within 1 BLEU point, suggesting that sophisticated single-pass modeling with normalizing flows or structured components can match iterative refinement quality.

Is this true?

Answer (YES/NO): YES